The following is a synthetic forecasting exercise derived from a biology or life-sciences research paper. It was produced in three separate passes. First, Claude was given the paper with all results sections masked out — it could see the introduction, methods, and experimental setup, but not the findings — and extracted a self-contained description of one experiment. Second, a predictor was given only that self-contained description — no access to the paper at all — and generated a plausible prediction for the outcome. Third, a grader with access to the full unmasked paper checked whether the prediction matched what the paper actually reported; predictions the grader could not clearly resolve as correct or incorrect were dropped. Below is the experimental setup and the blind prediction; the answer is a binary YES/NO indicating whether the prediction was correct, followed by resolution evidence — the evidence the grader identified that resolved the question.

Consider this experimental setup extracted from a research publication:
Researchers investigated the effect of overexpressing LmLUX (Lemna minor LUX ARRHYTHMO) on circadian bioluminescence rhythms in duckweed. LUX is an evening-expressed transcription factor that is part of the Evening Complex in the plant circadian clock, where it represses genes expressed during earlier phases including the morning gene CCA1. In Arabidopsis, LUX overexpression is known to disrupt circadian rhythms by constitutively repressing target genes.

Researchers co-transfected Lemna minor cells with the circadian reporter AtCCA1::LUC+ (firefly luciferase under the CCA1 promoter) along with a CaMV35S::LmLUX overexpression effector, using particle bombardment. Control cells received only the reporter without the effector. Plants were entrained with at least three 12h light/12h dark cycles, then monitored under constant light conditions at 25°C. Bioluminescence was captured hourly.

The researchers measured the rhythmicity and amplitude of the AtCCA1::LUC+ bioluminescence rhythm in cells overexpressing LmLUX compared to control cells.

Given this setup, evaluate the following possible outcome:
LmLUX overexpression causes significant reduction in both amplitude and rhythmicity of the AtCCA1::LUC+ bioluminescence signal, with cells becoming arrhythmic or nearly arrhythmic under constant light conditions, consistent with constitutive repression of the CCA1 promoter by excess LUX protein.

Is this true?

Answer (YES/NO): NO